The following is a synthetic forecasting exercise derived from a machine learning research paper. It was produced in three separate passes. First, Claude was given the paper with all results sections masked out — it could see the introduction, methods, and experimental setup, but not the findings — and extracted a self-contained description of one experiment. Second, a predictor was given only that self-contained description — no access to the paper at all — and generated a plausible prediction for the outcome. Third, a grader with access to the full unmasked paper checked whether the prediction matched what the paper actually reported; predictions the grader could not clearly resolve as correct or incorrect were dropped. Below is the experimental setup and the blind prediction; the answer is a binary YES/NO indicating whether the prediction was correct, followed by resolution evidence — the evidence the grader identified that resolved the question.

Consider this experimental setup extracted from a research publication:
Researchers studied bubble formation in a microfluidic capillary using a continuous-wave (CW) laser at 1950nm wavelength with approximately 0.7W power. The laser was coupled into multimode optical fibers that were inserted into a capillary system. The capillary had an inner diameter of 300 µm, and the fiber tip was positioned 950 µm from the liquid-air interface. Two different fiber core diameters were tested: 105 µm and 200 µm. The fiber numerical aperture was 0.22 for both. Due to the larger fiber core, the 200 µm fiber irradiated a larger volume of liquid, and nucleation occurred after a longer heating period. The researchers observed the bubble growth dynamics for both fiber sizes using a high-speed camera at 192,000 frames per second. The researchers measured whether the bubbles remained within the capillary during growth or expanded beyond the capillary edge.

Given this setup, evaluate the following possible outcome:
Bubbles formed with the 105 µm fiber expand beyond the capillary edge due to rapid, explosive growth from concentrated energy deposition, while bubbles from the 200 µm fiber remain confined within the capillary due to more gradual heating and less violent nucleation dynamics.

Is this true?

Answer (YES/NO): NO